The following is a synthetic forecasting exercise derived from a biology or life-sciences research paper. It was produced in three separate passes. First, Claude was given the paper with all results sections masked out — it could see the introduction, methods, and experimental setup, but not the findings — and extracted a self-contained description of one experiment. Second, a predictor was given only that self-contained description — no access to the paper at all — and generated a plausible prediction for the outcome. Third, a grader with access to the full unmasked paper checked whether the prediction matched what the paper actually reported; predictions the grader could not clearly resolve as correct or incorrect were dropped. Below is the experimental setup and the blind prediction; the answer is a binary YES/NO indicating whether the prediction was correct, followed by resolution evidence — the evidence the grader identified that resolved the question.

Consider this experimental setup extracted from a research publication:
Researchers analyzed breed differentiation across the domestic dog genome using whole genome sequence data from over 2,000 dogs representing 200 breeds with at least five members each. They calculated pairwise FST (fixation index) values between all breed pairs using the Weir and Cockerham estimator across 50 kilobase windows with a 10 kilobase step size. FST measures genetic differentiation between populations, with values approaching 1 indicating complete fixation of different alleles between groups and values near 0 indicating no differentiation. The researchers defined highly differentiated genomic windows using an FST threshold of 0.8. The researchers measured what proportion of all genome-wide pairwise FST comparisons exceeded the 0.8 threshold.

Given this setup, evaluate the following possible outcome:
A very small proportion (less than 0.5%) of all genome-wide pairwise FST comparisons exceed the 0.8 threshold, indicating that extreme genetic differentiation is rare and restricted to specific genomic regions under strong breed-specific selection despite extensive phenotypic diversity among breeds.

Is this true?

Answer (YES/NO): YES